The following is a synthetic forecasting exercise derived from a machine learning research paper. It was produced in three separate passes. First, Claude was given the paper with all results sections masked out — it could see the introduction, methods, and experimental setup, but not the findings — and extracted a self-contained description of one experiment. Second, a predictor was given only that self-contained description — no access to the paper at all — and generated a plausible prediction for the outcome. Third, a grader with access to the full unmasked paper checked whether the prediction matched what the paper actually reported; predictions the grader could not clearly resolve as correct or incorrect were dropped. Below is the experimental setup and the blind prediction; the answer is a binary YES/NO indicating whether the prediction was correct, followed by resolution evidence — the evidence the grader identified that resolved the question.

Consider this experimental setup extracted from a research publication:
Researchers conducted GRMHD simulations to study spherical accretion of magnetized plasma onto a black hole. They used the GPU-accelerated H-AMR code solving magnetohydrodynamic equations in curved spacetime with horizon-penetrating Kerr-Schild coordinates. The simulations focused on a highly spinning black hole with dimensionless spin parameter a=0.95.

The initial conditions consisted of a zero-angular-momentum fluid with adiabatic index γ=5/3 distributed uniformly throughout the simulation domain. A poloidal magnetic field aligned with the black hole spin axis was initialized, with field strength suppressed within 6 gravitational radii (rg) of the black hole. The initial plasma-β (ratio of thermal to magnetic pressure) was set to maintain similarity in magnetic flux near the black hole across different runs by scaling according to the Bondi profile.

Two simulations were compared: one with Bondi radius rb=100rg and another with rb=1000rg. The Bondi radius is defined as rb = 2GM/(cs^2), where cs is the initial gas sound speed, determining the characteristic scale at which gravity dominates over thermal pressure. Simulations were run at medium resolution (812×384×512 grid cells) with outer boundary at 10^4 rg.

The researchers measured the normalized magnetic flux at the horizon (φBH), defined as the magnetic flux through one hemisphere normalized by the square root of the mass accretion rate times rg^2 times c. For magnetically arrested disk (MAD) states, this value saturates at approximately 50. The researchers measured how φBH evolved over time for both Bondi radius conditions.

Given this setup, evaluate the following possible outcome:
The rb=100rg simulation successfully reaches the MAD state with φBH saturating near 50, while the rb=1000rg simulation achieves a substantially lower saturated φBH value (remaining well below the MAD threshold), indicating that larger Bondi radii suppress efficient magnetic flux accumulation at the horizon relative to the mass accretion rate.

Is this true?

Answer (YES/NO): YES